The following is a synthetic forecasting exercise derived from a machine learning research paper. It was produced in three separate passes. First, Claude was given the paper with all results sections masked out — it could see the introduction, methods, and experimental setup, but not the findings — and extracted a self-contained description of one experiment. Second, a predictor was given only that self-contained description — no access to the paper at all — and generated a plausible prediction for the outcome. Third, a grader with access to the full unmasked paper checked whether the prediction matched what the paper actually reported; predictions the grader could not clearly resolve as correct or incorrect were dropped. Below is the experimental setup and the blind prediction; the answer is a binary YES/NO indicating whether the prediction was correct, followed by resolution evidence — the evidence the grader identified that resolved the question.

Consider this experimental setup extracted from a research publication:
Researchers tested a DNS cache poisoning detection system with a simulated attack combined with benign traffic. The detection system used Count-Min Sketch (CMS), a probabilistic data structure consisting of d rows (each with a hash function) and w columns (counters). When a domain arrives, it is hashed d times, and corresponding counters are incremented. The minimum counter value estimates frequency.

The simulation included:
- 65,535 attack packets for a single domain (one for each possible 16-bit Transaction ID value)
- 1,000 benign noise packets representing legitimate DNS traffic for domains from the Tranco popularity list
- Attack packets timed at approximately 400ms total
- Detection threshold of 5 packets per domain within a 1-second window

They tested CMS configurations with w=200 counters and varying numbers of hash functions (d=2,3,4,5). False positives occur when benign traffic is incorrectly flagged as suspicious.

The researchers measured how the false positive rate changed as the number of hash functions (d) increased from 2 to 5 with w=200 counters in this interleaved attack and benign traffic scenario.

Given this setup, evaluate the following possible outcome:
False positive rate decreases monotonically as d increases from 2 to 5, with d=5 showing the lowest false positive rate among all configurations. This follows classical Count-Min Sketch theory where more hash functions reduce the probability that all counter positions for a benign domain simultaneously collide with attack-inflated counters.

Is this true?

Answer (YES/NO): YES